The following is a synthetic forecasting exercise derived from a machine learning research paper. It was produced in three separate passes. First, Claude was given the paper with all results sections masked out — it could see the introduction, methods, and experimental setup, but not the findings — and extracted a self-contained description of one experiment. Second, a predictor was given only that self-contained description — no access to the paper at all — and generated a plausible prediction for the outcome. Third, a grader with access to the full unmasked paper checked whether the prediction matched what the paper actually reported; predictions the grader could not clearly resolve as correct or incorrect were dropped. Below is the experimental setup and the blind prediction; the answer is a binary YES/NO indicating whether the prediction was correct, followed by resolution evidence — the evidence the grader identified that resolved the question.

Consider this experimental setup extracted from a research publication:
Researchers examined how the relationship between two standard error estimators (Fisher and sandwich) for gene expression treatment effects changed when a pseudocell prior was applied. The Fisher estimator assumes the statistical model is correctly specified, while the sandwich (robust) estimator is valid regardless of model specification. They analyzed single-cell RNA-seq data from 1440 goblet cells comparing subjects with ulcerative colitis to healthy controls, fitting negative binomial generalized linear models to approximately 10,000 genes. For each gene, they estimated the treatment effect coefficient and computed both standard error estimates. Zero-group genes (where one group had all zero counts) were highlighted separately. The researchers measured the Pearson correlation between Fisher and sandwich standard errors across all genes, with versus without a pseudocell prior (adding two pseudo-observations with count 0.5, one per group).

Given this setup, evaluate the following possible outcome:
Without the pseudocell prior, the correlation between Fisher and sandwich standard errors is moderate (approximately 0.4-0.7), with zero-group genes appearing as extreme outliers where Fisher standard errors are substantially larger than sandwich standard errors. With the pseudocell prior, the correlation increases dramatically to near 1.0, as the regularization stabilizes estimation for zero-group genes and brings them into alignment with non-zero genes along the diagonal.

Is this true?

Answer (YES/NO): YES